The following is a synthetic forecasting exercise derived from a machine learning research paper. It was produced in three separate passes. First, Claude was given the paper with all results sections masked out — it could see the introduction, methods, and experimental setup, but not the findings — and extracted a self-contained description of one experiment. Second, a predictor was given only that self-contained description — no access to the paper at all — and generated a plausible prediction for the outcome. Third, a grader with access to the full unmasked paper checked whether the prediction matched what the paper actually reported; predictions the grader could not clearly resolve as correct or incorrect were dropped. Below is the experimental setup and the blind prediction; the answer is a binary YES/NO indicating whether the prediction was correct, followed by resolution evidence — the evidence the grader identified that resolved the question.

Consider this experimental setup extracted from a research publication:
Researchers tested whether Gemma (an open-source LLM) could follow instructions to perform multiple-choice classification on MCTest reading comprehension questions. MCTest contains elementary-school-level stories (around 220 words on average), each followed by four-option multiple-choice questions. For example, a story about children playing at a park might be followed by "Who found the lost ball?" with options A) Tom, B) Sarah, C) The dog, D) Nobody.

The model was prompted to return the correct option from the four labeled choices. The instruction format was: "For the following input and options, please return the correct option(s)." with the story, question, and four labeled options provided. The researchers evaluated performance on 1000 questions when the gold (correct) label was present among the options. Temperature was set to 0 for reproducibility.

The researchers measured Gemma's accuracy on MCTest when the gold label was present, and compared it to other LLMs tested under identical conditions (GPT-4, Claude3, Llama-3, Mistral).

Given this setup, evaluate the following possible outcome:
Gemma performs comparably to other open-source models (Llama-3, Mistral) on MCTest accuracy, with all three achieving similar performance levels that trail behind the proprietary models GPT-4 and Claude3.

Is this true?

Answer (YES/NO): NO